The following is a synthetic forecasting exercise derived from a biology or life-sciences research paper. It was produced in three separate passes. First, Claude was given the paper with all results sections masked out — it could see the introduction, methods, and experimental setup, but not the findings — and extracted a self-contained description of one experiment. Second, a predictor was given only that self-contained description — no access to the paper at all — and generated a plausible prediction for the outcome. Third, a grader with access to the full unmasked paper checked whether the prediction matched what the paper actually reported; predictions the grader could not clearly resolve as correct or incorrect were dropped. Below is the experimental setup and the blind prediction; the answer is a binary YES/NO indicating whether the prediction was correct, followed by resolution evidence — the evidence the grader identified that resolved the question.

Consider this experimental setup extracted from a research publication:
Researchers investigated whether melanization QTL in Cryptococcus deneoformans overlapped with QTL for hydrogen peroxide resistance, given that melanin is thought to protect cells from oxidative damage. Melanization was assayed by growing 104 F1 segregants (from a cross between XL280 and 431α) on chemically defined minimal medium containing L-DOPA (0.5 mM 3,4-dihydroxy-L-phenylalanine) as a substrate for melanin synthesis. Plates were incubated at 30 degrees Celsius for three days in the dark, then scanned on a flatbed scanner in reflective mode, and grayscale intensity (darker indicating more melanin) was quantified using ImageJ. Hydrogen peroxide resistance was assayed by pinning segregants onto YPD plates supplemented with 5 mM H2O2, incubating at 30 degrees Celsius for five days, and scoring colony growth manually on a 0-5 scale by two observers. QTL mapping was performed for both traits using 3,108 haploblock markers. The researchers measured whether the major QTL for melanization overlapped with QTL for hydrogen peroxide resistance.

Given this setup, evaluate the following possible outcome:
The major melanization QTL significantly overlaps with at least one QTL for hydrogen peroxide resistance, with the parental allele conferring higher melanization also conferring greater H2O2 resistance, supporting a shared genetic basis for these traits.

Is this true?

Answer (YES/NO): NO